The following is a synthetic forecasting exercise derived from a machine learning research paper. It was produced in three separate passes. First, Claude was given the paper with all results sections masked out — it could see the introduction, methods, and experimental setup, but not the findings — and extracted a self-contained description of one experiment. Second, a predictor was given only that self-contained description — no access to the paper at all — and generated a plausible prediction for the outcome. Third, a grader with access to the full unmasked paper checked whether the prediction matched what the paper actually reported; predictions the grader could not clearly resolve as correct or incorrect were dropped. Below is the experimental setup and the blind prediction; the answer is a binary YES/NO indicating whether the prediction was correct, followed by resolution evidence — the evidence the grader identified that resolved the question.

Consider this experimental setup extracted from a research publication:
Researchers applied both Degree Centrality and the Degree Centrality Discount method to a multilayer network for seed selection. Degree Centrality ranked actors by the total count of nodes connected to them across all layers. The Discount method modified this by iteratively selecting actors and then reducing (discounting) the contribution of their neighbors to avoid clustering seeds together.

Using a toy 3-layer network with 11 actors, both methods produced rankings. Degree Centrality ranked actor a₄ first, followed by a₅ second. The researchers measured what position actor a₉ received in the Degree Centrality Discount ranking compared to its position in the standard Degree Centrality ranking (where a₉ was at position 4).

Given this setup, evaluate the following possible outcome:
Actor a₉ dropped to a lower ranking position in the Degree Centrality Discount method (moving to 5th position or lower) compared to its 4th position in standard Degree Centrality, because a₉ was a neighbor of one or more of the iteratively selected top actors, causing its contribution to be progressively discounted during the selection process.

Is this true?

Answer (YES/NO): NO